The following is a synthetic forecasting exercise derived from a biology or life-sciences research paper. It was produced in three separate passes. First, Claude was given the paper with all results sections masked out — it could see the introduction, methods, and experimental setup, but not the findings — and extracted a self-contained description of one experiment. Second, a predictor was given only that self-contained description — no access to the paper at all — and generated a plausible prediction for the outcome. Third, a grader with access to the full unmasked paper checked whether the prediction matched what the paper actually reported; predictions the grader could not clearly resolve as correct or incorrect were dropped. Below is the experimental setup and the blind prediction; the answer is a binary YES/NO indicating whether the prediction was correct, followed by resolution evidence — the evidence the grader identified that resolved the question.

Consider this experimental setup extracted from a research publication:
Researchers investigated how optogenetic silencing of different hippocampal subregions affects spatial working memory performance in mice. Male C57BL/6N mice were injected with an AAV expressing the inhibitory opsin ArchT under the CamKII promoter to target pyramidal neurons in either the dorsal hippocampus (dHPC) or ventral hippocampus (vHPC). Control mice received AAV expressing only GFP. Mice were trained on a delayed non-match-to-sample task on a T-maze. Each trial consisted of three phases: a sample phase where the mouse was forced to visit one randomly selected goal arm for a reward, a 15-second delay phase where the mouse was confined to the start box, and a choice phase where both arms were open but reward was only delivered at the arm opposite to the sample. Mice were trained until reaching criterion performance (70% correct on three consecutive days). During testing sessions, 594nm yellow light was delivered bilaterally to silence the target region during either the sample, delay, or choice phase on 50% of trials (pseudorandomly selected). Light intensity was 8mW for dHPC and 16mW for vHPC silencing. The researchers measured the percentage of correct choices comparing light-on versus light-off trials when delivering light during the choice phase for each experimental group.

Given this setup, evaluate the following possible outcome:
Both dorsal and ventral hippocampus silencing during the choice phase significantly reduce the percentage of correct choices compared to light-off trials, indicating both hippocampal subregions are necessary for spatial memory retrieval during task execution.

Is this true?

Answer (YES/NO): NO